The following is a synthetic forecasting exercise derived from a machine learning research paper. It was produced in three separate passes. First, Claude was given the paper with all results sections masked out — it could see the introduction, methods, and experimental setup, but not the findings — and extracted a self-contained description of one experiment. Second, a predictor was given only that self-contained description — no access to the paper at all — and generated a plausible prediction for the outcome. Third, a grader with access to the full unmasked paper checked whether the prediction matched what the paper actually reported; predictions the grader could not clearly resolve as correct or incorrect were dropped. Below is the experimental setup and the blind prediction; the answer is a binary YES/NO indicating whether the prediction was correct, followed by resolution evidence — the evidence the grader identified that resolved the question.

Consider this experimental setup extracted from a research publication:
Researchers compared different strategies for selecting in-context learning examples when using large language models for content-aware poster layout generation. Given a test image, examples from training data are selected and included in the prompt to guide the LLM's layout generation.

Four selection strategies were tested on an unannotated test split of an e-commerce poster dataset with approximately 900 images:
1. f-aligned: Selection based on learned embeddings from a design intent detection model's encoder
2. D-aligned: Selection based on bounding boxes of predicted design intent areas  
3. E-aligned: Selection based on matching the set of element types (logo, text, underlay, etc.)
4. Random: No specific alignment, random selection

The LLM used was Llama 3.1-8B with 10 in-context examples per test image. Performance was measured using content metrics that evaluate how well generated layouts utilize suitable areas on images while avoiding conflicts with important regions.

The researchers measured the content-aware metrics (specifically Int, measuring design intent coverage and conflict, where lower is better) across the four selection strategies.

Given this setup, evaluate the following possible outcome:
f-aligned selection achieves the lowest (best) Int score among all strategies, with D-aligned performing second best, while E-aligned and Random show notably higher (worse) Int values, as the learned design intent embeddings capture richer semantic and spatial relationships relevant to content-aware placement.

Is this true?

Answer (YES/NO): YES